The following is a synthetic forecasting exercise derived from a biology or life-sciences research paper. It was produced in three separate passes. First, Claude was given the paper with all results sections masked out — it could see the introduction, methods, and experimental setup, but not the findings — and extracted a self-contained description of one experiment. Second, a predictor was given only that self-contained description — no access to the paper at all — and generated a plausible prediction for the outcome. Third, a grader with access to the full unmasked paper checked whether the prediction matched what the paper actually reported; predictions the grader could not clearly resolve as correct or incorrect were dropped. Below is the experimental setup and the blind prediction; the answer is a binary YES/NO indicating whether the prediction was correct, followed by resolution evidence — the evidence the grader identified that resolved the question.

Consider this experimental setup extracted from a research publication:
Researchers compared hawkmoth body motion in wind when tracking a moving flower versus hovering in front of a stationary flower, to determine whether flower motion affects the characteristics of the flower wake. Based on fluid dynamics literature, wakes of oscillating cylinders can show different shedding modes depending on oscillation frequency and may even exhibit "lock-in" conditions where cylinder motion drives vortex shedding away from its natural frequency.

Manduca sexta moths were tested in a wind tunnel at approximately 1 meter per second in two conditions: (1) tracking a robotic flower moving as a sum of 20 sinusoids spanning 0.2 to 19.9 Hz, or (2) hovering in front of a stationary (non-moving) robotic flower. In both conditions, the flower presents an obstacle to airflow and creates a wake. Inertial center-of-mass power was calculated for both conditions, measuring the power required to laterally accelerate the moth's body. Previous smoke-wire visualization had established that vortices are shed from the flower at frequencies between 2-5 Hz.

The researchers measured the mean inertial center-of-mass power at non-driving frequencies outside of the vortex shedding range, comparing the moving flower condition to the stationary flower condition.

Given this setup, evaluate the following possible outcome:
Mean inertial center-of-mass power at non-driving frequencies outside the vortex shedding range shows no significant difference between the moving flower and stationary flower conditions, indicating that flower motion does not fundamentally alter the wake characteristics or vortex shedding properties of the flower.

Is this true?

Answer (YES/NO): YES